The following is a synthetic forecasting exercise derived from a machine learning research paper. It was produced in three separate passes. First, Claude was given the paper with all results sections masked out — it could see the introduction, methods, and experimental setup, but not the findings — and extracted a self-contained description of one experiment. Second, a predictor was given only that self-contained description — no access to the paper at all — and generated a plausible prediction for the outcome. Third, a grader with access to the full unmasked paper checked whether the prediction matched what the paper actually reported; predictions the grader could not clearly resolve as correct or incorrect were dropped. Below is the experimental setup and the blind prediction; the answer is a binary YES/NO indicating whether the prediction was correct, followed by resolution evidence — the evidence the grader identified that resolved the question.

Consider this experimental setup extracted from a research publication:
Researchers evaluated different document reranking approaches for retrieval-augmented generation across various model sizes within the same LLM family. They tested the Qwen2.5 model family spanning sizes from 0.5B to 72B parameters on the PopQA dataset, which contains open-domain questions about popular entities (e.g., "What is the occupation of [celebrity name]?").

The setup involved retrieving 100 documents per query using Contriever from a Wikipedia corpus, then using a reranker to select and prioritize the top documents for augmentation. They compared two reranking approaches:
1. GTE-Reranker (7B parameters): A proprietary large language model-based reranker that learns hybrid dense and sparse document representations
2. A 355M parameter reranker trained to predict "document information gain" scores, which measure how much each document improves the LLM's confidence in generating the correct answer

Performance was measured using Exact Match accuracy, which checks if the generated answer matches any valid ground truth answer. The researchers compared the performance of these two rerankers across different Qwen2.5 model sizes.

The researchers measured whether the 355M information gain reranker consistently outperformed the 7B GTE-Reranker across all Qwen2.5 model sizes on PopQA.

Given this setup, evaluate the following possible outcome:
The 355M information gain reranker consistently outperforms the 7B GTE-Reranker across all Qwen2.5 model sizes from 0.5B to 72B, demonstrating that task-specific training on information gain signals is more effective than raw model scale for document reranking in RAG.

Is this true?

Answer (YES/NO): NO